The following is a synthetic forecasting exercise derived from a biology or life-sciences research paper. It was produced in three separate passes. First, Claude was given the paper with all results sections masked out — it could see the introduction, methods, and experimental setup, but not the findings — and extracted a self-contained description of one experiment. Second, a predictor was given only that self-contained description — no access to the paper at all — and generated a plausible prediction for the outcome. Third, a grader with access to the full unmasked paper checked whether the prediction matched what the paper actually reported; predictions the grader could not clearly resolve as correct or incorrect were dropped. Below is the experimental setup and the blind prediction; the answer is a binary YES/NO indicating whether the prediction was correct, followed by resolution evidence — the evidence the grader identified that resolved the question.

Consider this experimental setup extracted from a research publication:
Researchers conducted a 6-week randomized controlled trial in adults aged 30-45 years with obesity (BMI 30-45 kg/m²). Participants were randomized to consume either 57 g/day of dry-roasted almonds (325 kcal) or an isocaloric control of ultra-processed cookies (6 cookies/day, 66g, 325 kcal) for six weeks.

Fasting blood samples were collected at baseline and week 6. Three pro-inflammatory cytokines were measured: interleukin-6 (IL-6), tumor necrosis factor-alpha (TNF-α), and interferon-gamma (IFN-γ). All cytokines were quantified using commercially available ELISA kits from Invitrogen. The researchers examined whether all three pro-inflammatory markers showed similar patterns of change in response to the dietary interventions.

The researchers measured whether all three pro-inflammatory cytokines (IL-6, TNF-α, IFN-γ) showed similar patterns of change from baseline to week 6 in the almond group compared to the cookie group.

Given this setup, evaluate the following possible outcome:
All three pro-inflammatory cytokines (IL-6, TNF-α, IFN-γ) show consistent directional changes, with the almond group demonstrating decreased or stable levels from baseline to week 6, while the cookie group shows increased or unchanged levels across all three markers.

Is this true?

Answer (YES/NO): YES